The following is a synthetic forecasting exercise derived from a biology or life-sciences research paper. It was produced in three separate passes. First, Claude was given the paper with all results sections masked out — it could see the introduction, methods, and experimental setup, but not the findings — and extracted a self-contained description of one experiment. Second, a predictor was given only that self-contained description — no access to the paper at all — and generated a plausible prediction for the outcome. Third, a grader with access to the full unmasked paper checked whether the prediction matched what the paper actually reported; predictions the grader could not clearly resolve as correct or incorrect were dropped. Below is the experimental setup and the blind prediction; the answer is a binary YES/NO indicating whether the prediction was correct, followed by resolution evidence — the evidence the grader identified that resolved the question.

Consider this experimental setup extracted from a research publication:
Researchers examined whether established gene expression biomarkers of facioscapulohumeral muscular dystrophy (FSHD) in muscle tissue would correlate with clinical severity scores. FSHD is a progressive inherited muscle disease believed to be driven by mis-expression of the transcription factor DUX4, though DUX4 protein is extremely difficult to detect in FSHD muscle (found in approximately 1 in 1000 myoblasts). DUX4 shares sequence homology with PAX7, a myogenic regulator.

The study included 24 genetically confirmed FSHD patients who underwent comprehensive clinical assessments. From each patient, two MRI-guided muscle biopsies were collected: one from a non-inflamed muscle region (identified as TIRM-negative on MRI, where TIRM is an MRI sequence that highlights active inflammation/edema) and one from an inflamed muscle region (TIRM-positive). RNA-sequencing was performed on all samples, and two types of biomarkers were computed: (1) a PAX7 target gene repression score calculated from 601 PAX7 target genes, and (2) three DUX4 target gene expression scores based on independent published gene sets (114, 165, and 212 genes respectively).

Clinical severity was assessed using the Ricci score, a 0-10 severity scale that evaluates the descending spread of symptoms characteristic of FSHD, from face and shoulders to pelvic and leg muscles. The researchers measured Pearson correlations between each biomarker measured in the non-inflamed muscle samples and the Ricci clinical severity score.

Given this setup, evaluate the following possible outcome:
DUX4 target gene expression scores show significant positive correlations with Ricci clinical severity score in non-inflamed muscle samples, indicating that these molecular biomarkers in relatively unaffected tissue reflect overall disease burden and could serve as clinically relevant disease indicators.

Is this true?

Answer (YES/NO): NO